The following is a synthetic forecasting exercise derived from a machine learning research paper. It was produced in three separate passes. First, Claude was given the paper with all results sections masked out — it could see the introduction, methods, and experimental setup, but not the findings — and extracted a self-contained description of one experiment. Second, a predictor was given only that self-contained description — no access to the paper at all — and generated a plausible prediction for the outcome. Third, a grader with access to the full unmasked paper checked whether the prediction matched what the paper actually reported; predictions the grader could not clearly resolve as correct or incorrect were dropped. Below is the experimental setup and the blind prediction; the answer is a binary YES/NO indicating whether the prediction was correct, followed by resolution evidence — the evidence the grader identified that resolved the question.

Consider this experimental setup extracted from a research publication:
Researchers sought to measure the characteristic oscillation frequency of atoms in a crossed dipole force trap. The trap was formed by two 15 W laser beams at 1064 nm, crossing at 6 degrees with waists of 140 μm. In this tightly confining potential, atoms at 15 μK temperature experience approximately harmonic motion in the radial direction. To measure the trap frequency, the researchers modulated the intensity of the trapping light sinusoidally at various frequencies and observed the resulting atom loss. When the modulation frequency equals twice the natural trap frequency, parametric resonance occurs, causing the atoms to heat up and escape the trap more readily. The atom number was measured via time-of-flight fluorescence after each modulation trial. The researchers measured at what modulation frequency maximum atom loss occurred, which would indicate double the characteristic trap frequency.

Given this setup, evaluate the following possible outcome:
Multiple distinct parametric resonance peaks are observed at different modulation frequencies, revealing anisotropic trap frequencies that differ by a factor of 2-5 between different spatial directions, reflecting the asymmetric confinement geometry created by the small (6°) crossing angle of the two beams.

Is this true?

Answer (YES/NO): NO